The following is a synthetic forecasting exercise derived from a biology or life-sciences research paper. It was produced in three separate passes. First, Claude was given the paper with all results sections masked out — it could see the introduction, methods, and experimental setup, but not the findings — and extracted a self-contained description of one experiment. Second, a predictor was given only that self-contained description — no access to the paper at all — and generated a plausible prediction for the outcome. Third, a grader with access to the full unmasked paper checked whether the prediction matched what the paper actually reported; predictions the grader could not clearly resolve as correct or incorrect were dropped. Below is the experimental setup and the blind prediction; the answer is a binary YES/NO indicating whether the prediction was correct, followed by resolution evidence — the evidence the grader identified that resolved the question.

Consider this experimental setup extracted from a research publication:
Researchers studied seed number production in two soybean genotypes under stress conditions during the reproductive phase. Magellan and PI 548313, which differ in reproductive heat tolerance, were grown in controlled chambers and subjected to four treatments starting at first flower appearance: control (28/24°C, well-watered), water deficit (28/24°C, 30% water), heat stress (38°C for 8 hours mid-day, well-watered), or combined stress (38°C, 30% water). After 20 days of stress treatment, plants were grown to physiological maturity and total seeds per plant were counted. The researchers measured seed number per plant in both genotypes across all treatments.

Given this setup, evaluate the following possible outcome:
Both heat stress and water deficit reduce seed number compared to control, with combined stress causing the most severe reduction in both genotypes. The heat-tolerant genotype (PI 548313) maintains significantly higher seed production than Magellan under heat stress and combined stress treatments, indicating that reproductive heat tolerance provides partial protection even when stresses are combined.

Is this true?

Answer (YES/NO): NO